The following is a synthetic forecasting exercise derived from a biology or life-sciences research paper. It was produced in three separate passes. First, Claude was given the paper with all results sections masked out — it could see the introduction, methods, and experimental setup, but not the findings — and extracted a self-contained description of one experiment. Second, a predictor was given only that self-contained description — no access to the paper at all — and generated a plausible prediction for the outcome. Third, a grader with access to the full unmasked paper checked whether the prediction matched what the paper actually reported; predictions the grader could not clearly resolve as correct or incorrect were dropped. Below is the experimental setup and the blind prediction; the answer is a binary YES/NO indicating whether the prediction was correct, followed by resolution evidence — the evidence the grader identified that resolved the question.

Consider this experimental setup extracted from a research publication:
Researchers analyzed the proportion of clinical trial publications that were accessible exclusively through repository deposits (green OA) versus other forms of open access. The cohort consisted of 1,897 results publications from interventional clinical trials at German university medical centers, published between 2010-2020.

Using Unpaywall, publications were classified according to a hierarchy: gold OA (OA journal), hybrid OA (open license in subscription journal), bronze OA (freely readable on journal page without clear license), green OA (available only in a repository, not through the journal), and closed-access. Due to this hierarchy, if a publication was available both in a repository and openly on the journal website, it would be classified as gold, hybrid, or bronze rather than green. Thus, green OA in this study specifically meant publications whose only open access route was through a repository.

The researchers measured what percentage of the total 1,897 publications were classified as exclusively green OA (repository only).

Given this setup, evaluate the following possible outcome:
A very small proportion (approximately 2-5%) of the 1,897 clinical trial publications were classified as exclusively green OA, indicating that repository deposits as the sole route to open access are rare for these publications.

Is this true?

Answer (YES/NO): NO